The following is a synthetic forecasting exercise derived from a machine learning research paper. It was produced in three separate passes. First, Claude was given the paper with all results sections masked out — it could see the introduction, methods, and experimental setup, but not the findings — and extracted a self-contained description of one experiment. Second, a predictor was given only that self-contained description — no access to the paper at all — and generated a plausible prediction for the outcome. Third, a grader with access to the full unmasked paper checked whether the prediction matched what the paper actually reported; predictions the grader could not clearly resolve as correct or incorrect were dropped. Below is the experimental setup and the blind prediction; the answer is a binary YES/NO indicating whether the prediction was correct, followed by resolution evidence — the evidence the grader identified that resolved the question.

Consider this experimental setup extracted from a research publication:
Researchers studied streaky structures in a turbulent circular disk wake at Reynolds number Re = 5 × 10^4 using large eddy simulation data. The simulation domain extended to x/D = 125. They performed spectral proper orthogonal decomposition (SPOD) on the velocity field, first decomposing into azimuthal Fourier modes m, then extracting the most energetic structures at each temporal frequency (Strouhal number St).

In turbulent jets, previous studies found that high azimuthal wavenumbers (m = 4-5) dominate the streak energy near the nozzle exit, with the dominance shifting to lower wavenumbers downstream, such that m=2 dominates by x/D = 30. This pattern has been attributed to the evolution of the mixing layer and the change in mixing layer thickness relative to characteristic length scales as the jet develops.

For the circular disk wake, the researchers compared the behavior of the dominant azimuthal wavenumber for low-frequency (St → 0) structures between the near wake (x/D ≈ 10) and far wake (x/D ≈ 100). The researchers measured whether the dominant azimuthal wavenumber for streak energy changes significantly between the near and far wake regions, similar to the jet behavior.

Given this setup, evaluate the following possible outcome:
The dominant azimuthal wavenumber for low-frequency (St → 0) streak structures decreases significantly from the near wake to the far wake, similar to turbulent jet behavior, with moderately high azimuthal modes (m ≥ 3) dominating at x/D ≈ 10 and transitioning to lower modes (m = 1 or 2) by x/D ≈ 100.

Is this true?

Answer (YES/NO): NO